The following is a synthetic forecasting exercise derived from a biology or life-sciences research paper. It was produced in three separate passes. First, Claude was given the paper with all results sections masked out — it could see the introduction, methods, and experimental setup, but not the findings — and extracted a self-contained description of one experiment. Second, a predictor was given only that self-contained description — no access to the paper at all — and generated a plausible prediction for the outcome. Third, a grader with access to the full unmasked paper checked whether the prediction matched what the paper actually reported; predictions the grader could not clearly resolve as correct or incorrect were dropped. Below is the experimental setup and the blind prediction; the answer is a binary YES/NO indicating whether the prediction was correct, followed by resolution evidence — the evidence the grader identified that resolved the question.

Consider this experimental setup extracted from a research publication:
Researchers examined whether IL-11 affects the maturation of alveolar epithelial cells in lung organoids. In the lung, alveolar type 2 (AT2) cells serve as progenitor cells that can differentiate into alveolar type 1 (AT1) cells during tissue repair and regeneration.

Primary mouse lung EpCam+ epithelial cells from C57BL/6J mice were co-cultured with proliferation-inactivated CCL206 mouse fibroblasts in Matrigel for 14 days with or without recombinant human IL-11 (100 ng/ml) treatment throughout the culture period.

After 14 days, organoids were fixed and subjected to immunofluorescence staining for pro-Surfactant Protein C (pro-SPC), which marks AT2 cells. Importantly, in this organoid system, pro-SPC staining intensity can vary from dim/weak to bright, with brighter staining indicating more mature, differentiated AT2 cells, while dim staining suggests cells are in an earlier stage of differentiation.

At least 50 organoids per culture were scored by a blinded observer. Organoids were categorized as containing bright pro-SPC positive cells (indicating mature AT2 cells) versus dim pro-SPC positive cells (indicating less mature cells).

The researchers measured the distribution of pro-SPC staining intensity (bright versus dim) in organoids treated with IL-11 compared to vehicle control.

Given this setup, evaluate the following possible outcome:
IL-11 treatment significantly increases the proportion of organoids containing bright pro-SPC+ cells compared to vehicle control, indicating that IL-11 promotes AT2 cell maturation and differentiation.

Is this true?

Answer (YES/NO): NO